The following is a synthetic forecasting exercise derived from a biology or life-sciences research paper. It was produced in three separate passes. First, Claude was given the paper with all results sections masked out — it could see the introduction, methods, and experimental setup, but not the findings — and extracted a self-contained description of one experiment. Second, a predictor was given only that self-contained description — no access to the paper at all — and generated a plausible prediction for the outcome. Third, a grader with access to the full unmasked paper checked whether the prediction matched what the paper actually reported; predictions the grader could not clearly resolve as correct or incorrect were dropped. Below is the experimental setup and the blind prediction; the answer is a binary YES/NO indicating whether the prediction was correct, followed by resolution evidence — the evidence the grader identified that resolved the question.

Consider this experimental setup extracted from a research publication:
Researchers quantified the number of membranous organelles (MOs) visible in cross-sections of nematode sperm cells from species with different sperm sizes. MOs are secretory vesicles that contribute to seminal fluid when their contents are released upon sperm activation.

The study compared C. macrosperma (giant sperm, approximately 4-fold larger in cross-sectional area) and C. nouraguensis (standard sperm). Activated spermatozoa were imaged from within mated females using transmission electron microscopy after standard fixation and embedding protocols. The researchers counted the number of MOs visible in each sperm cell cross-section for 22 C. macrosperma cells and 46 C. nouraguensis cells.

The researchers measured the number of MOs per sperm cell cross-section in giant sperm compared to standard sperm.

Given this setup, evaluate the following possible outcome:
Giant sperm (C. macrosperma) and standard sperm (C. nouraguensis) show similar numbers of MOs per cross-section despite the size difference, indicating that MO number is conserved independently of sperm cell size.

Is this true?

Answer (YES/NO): NO